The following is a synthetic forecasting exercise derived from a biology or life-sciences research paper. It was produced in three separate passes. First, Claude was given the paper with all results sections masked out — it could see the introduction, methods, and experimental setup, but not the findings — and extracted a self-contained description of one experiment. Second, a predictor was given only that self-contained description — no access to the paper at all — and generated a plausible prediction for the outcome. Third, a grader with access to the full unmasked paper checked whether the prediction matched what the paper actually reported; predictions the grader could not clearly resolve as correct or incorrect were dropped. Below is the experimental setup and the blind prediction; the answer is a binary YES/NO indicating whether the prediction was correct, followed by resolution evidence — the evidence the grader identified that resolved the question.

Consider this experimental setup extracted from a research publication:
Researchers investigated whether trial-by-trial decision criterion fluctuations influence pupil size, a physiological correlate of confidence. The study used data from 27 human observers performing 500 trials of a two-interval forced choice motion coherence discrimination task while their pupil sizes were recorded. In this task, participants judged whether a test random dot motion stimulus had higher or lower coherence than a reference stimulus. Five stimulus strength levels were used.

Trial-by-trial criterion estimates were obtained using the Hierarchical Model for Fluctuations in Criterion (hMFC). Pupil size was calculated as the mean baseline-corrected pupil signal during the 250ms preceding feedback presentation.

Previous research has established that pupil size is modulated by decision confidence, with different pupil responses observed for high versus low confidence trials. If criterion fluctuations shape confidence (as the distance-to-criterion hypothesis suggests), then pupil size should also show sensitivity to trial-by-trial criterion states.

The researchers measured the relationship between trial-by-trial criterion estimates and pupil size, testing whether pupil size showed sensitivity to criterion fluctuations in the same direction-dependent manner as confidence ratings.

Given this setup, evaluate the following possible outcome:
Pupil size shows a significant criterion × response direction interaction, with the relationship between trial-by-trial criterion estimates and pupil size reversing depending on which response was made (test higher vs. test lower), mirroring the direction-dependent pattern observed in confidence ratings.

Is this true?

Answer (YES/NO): NO